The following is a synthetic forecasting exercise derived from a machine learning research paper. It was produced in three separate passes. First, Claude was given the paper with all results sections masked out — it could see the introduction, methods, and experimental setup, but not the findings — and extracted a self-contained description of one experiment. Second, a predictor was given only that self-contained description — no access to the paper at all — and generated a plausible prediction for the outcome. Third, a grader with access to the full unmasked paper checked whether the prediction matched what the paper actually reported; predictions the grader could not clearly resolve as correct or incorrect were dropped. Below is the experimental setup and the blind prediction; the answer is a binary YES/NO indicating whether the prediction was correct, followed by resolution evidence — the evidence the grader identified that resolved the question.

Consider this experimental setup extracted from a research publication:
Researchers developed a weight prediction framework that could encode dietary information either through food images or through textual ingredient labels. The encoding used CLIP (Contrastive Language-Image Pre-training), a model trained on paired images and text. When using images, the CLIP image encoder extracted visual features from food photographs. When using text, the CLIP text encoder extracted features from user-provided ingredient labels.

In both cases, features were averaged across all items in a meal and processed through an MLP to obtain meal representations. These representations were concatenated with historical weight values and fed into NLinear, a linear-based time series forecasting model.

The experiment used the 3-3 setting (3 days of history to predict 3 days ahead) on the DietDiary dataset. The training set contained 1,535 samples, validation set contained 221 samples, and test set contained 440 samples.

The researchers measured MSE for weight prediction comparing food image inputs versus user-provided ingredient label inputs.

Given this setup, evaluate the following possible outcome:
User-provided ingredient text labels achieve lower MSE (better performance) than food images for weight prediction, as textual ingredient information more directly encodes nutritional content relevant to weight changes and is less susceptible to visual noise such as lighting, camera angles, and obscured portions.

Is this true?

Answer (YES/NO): NO